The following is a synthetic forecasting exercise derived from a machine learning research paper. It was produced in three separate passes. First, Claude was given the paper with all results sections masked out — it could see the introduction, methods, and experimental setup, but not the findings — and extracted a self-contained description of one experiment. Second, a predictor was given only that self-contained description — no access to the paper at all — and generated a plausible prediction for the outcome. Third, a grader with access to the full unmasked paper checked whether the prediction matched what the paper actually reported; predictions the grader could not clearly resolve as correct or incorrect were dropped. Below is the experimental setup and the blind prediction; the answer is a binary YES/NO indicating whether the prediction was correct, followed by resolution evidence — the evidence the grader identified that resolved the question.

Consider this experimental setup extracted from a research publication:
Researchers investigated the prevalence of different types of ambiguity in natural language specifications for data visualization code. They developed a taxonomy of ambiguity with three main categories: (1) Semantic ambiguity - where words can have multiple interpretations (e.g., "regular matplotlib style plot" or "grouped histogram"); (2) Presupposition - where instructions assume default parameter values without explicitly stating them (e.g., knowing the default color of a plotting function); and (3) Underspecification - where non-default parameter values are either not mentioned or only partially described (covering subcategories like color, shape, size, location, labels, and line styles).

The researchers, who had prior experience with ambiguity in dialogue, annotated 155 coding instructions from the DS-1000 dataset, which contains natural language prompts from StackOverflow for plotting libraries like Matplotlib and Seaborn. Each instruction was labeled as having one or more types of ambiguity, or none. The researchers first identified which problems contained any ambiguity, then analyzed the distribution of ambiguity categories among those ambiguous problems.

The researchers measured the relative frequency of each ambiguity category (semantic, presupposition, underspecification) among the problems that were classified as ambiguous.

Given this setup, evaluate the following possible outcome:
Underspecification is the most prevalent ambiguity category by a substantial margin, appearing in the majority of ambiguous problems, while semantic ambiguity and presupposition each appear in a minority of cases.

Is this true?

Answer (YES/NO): YES